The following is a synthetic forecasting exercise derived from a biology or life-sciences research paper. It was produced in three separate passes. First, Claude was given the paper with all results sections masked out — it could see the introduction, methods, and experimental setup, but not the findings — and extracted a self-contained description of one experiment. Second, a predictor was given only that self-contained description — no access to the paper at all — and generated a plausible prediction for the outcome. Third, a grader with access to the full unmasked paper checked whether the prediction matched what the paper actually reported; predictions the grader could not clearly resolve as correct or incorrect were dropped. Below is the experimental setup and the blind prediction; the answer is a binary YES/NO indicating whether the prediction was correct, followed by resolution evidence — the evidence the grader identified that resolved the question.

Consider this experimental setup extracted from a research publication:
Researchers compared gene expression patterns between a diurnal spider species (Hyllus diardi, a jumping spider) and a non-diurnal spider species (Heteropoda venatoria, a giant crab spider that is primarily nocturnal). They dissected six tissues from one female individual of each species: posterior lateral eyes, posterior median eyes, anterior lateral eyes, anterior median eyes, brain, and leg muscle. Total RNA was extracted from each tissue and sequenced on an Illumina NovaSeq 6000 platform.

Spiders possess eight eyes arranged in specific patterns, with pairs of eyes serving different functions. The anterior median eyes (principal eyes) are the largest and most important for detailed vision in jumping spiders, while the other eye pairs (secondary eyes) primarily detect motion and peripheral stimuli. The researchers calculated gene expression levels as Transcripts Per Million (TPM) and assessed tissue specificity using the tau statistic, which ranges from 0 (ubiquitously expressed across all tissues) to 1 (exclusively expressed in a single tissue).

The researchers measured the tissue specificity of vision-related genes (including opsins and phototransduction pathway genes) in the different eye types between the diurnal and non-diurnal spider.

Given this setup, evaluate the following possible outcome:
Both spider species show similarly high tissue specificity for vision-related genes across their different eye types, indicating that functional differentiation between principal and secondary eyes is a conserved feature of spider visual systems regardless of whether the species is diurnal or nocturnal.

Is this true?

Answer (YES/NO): NO